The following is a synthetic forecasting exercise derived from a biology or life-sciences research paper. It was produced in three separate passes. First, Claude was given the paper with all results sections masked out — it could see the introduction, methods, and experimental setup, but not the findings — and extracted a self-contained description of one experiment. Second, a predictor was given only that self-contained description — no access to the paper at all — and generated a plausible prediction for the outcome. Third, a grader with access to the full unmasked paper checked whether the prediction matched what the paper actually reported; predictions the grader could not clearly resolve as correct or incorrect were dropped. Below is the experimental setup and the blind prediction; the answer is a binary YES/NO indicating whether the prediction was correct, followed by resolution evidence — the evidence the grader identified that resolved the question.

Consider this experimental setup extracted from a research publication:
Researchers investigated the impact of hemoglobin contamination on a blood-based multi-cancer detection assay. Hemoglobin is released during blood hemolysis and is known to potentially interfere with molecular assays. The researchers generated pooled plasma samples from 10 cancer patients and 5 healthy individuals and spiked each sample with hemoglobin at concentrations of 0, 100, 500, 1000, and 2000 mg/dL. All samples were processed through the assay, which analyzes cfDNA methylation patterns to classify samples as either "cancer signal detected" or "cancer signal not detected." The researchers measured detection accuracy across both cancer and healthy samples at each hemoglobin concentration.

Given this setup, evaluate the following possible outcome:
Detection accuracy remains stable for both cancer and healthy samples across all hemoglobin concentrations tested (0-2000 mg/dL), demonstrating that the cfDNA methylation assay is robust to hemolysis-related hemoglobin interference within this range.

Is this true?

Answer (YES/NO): NO